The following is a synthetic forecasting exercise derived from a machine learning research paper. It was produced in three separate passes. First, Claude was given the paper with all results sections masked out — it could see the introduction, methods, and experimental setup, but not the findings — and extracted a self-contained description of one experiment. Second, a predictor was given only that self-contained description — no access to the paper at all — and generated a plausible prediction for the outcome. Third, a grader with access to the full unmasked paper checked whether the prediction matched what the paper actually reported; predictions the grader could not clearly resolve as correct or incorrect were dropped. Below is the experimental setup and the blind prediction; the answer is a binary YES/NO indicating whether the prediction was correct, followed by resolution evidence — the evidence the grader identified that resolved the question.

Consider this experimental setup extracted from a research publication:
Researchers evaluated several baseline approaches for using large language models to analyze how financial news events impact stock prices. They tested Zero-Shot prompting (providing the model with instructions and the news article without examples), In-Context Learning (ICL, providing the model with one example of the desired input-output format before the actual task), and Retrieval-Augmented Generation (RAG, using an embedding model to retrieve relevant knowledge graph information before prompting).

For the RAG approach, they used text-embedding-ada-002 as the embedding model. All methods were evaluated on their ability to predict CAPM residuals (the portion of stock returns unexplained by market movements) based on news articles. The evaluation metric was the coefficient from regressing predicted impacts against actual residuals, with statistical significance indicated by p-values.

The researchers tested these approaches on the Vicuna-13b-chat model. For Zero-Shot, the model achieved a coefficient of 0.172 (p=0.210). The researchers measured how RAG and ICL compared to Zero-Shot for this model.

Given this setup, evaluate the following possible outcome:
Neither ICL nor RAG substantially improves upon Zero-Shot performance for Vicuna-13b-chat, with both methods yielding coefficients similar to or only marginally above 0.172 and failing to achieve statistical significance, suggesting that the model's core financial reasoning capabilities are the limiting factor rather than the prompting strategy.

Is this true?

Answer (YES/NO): NO